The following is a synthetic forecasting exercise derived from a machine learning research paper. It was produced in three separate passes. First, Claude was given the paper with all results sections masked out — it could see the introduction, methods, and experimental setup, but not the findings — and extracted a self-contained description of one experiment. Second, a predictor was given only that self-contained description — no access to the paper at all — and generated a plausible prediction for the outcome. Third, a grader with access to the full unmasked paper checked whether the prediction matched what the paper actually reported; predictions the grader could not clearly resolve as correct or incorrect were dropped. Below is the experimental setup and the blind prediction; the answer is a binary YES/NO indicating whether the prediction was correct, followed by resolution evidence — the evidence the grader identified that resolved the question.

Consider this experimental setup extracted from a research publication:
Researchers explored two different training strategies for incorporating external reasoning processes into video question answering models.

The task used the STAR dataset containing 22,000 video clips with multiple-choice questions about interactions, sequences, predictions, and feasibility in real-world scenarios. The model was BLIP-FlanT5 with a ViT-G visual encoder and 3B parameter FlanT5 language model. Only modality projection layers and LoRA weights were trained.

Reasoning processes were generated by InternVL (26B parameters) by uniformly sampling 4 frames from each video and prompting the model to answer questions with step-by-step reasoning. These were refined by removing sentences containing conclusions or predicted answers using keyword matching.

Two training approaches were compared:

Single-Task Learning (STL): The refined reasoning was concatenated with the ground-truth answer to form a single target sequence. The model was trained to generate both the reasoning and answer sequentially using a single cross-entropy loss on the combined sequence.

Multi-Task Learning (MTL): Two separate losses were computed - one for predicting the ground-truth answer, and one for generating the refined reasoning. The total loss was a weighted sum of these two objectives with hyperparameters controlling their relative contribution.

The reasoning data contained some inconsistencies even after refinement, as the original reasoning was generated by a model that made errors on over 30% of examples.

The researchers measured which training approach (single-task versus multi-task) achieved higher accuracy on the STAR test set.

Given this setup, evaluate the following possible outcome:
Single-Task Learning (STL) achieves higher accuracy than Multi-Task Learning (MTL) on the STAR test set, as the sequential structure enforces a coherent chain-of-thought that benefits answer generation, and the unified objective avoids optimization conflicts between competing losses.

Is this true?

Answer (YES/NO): NO